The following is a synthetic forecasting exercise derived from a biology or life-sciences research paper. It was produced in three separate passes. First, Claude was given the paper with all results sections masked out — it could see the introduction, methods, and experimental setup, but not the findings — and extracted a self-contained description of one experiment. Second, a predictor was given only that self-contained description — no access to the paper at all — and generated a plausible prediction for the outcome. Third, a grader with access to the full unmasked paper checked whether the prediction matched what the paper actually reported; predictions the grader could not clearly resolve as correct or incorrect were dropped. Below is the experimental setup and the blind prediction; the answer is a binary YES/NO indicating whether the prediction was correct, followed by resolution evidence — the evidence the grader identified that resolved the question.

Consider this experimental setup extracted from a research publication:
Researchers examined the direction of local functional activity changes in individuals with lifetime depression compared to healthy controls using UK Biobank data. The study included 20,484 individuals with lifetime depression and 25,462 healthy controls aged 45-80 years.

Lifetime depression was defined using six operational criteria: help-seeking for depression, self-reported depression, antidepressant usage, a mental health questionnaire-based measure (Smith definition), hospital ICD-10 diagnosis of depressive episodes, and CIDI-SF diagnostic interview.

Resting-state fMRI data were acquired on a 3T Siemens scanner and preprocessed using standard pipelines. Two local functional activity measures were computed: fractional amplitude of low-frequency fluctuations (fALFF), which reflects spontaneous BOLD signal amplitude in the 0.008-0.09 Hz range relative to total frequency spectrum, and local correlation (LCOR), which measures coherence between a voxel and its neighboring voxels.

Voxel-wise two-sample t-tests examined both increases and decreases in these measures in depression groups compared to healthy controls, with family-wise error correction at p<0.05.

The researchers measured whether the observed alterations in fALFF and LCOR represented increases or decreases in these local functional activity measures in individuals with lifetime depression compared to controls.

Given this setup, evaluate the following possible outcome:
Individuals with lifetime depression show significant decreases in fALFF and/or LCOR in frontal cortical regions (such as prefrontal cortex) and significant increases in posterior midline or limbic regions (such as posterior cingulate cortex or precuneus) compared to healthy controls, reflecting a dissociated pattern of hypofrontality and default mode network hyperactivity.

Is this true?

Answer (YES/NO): NO